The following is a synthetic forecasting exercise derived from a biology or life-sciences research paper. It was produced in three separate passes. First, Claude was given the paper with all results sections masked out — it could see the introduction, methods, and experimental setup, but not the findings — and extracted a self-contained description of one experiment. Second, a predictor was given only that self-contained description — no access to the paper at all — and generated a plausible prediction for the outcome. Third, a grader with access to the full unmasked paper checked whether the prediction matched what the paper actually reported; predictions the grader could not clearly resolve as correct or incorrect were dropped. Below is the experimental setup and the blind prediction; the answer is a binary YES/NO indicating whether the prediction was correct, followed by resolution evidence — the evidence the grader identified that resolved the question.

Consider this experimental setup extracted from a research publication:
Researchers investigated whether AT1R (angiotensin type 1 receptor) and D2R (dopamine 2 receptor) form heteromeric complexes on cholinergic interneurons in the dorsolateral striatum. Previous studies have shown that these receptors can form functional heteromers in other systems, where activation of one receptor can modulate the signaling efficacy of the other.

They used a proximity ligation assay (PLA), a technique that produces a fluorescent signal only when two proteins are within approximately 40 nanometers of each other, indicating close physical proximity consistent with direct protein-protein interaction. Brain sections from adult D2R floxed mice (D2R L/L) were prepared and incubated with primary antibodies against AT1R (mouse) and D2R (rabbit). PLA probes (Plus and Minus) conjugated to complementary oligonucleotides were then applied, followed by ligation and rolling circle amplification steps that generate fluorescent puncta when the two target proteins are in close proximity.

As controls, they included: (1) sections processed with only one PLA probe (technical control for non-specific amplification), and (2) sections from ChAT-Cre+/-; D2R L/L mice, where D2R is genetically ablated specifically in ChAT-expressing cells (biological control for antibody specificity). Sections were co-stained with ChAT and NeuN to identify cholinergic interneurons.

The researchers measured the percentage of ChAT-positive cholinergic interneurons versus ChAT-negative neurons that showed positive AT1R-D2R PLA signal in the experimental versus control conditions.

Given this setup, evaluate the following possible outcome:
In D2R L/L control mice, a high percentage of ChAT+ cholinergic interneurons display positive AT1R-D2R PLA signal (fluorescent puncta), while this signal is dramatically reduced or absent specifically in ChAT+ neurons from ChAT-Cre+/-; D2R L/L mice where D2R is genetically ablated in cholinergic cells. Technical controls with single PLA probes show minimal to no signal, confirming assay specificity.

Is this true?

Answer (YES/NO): YES